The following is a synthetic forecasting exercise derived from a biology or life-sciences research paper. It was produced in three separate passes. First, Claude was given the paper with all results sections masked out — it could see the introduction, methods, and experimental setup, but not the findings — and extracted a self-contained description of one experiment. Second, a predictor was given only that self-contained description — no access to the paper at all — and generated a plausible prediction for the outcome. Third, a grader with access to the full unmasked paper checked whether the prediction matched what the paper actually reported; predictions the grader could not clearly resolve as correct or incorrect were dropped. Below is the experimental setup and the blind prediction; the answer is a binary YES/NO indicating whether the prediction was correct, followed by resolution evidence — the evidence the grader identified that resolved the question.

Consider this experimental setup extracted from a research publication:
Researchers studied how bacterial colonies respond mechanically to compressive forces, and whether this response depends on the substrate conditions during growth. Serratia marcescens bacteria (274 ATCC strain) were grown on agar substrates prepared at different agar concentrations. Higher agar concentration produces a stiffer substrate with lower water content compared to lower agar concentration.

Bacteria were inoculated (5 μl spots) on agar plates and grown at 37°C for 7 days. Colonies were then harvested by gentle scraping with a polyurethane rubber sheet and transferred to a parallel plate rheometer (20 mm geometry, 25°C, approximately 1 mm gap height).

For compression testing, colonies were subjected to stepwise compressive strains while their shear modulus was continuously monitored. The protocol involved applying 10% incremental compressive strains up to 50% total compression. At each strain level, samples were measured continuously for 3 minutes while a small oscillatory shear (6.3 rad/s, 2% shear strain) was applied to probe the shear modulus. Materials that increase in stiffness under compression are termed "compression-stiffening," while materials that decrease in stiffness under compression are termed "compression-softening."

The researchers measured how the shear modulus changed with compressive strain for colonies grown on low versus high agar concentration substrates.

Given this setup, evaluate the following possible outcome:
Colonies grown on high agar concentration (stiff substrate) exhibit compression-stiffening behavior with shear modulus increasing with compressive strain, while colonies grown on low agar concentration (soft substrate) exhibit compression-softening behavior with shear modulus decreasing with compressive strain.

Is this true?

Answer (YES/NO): YES